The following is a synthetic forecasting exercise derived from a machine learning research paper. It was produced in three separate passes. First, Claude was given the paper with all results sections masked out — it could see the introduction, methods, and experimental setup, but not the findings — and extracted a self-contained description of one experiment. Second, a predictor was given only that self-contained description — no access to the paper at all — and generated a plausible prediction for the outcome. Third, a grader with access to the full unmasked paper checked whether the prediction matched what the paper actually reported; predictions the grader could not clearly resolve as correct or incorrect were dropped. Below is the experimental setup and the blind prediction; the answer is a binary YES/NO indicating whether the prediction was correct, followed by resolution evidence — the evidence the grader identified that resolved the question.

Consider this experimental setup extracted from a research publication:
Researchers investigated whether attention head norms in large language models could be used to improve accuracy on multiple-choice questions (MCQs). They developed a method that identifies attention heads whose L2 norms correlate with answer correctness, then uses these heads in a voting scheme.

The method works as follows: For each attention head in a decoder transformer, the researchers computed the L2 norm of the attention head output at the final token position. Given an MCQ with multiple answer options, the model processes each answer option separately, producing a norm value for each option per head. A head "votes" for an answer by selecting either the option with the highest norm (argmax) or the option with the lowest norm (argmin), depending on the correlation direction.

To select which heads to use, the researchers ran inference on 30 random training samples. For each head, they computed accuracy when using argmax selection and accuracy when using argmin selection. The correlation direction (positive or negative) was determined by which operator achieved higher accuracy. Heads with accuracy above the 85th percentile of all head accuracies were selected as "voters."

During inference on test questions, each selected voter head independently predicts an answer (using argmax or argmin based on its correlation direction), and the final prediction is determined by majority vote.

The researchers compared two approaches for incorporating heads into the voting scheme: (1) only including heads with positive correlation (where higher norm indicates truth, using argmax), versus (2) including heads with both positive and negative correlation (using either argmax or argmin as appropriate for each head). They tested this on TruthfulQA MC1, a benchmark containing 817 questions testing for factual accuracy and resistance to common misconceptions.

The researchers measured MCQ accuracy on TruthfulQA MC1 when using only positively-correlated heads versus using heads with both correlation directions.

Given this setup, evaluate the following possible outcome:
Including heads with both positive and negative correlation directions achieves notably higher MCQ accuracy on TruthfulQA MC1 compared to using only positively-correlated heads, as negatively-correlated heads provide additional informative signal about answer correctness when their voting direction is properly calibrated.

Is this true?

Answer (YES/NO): YES